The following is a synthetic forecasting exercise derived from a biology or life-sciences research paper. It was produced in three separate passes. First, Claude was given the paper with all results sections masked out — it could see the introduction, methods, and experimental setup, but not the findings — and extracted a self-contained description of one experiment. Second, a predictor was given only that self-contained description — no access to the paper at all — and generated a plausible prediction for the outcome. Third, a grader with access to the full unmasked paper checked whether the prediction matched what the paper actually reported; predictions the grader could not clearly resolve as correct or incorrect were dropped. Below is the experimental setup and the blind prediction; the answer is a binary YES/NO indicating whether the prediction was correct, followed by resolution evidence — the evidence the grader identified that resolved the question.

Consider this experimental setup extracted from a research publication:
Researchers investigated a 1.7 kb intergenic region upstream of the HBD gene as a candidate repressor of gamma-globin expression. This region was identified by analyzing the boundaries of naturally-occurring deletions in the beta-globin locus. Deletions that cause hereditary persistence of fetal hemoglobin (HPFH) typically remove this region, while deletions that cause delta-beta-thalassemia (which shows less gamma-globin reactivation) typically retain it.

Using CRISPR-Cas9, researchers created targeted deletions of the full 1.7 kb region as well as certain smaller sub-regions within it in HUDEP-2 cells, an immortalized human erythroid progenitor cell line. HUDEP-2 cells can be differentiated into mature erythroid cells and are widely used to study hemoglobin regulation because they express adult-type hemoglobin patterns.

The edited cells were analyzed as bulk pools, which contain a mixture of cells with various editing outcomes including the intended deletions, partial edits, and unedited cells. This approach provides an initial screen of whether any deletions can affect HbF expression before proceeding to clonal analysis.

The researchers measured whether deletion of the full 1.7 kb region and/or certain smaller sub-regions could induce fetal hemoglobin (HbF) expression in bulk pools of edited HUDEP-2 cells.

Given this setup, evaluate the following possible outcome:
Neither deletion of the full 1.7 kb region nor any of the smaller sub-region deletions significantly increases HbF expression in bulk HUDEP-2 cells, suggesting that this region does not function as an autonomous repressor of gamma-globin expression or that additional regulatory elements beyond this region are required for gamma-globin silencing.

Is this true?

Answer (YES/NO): NO